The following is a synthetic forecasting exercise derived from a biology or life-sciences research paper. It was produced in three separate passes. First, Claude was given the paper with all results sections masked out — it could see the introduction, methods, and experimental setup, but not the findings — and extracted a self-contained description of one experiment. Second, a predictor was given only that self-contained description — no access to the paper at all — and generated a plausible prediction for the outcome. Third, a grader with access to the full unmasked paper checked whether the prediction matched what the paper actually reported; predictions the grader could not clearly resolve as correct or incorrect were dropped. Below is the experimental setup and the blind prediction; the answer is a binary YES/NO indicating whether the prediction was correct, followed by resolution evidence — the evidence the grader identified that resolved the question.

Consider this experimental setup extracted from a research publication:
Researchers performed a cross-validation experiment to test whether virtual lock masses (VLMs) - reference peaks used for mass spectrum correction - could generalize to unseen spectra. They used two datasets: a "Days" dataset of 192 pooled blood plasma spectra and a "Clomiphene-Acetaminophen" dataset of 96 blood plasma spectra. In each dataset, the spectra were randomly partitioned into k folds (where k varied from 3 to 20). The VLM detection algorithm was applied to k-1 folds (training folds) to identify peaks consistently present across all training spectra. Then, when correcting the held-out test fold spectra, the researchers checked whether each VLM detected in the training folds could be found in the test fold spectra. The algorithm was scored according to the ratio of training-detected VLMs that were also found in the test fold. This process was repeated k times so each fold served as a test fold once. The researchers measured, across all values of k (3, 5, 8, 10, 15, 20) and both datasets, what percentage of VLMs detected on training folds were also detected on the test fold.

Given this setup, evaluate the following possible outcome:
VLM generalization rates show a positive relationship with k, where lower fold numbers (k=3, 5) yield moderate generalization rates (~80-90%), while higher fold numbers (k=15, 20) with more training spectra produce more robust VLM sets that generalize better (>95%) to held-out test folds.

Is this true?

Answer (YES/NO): NO